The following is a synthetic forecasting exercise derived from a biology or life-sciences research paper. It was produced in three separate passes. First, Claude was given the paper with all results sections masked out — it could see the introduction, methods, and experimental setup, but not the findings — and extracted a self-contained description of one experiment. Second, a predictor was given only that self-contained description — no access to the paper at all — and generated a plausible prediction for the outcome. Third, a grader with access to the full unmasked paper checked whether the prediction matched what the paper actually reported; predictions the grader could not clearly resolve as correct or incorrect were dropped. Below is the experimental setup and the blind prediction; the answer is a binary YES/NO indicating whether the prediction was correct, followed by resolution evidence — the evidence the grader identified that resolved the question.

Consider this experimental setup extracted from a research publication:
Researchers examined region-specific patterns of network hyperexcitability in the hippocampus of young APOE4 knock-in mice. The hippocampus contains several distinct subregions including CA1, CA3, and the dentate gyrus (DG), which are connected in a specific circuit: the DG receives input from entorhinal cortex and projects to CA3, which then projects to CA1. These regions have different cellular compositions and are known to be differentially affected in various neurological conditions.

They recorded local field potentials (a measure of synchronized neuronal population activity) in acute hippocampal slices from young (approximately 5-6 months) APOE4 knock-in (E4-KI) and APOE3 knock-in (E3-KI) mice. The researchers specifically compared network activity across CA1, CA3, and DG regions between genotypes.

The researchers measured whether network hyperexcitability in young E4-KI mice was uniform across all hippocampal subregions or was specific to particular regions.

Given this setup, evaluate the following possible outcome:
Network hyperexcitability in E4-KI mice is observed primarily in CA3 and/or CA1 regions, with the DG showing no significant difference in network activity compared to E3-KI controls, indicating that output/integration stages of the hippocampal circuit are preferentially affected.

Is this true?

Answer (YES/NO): NO